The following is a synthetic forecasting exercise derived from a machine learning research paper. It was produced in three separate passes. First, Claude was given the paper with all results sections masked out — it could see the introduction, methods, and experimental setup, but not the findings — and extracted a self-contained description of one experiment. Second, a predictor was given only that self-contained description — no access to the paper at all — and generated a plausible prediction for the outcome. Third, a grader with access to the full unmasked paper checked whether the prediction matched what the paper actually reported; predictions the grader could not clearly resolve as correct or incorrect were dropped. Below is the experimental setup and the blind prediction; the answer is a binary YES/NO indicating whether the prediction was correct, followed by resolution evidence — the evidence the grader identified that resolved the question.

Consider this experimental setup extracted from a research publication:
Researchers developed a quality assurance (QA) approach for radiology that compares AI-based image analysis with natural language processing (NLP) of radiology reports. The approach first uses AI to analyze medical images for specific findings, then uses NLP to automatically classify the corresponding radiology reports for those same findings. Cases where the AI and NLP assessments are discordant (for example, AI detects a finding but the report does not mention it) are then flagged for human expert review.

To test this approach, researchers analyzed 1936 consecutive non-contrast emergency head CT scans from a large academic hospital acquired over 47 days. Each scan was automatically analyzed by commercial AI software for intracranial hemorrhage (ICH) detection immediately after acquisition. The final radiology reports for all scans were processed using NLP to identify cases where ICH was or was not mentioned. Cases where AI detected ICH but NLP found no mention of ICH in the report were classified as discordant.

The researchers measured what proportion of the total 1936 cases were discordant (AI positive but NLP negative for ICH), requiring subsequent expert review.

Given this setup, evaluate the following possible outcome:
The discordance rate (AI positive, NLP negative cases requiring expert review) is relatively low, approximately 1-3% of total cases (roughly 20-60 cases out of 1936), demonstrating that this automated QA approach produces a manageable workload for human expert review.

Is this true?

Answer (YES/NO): YES